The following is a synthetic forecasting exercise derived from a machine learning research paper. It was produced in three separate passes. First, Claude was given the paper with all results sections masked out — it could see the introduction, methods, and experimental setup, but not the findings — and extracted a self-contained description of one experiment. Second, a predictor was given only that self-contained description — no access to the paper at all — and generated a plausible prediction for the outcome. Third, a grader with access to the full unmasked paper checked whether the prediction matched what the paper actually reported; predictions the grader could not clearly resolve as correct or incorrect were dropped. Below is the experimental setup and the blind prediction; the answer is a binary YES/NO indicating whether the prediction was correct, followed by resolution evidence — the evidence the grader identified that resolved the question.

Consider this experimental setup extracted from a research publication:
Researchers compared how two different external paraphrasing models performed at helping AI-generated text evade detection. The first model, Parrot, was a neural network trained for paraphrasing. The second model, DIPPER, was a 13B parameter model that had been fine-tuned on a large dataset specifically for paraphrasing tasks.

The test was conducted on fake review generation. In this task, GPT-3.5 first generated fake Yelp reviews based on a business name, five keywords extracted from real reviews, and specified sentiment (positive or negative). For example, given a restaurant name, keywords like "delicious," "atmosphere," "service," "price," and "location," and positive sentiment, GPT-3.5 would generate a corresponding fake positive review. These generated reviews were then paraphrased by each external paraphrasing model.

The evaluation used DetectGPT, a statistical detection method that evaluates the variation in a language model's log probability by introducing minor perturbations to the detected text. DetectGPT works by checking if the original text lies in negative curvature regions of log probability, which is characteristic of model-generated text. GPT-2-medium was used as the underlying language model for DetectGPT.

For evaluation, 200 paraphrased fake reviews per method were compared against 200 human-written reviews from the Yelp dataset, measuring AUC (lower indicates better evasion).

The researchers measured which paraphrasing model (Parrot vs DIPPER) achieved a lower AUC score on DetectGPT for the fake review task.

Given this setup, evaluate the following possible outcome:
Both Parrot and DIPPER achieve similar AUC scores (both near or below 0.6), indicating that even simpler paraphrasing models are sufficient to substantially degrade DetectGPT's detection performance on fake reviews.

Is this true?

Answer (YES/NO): NO